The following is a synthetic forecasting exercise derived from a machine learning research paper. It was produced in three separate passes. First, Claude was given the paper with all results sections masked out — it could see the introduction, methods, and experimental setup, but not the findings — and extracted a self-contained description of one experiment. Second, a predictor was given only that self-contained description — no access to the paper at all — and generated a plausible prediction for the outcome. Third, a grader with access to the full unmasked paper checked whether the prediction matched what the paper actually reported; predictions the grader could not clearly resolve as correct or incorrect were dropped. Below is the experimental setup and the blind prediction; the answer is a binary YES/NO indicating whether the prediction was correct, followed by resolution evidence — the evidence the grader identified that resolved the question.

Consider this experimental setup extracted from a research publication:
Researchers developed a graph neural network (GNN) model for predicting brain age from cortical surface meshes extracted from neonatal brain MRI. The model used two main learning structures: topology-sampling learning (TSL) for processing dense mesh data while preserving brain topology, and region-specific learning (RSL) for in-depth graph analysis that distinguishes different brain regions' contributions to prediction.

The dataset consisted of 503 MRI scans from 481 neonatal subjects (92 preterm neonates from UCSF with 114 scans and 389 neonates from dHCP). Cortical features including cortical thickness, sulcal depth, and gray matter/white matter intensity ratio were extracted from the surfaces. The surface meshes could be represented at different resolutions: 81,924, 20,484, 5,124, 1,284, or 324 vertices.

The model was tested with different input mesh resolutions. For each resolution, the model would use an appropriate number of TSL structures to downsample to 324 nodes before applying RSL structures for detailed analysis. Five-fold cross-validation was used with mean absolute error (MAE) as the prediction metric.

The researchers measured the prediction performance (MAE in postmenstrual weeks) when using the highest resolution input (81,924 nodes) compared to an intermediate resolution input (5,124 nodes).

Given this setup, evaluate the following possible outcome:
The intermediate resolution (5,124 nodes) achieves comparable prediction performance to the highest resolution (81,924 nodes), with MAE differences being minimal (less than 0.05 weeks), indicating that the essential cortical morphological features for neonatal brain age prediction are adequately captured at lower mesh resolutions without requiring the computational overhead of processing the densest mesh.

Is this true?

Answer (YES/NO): NO